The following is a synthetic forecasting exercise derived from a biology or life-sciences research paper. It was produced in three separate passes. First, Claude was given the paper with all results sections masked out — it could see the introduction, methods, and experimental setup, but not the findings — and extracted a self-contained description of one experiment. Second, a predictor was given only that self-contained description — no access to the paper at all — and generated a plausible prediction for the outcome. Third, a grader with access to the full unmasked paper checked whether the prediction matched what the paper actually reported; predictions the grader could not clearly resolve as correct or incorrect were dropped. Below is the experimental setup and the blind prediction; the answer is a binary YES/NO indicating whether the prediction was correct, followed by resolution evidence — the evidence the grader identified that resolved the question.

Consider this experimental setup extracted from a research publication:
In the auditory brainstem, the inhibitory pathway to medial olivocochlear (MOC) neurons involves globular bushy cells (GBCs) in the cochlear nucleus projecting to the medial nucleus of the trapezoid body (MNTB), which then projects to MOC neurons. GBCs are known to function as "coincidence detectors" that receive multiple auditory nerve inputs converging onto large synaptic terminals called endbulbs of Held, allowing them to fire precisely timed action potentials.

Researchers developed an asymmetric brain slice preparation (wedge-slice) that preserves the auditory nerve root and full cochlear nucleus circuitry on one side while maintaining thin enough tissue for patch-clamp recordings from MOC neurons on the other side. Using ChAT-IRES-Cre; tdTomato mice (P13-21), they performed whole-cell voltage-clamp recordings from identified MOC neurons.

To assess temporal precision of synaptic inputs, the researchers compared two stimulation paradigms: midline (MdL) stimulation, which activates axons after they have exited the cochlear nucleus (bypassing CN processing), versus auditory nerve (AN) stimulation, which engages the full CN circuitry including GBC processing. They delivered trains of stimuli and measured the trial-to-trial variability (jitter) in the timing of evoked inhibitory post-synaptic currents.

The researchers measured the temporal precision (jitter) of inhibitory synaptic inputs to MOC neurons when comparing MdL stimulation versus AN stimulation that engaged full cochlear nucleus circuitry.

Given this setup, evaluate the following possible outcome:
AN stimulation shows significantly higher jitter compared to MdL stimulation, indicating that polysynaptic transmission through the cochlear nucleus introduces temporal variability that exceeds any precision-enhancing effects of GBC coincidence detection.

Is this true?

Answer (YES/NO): NO